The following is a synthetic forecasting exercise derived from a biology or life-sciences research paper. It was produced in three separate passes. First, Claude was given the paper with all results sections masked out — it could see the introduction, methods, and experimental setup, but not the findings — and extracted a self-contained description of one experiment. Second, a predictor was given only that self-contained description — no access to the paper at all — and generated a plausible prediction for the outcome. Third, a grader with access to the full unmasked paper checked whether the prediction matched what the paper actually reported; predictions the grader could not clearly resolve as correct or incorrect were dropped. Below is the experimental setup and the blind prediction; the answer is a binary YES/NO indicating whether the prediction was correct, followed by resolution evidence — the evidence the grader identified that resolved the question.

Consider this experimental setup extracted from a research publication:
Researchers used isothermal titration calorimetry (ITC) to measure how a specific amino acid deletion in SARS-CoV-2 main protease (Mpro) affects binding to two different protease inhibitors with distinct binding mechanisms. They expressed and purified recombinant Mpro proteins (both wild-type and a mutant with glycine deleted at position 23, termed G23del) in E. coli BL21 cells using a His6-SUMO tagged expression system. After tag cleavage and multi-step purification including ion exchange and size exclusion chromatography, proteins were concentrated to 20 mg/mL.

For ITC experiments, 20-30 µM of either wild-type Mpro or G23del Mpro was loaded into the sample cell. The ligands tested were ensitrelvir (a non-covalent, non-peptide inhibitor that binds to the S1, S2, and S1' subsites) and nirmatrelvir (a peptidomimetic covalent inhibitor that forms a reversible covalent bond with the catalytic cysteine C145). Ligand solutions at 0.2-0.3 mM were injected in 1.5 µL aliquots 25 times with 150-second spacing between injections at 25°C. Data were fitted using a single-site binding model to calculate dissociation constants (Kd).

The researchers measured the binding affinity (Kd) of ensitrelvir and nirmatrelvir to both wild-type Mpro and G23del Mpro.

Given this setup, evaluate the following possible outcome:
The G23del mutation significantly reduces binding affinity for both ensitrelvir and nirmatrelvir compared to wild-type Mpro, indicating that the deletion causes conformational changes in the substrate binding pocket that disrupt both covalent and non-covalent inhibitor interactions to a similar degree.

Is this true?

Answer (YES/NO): NO